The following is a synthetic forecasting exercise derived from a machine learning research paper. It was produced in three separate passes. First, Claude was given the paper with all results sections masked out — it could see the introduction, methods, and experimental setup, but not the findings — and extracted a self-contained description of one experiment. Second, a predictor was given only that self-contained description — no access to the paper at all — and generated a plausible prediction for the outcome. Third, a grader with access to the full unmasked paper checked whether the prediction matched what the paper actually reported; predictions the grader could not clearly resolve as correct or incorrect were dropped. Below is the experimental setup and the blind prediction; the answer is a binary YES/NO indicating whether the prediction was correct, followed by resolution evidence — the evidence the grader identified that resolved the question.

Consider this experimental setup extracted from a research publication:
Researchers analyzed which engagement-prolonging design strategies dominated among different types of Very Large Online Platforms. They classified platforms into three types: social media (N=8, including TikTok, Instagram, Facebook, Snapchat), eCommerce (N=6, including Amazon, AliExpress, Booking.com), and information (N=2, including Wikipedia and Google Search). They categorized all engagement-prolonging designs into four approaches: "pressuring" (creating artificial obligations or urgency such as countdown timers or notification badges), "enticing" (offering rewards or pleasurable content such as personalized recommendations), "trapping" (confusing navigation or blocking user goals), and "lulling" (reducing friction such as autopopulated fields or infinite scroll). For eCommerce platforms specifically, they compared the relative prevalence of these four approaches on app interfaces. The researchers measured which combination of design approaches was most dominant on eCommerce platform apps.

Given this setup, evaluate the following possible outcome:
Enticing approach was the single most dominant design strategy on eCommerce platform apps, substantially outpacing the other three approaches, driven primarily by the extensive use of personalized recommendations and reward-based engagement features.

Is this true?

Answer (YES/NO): NO